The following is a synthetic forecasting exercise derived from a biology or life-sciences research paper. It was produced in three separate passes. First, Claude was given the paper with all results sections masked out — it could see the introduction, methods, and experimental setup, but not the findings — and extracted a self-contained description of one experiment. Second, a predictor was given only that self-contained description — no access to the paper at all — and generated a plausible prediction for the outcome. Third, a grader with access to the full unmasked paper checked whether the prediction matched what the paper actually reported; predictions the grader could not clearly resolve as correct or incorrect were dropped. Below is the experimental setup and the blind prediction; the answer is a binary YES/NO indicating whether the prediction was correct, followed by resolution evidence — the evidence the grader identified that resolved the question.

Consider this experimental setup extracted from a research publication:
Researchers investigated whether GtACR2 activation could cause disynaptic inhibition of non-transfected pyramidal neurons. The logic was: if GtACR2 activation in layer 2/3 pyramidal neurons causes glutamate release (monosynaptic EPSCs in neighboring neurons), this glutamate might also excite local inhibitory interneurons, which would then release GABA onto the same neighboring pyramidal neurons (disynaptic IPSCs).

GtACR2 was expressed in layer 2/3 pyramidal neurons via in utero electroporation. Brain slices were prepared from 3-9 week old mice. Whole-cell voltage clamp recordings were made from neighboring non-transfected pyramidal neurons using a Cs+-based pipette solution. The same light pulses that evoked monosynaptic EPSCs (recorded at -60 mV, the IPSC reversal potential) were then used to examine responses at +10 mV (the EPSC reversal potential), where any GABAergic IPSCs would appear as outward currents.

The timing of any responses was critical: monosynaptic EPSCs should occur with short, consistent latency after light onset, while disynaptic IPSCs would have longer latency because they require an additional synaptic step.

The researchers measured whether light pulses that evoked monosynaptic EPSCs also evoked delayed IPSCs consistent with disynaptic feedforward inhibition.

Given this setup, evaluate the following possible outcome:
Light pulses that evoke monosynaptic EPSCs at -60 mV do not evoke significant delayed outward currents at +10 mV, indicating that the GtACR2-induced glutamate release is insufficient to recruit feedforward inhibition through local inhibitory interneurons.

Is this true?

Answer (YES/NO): NO